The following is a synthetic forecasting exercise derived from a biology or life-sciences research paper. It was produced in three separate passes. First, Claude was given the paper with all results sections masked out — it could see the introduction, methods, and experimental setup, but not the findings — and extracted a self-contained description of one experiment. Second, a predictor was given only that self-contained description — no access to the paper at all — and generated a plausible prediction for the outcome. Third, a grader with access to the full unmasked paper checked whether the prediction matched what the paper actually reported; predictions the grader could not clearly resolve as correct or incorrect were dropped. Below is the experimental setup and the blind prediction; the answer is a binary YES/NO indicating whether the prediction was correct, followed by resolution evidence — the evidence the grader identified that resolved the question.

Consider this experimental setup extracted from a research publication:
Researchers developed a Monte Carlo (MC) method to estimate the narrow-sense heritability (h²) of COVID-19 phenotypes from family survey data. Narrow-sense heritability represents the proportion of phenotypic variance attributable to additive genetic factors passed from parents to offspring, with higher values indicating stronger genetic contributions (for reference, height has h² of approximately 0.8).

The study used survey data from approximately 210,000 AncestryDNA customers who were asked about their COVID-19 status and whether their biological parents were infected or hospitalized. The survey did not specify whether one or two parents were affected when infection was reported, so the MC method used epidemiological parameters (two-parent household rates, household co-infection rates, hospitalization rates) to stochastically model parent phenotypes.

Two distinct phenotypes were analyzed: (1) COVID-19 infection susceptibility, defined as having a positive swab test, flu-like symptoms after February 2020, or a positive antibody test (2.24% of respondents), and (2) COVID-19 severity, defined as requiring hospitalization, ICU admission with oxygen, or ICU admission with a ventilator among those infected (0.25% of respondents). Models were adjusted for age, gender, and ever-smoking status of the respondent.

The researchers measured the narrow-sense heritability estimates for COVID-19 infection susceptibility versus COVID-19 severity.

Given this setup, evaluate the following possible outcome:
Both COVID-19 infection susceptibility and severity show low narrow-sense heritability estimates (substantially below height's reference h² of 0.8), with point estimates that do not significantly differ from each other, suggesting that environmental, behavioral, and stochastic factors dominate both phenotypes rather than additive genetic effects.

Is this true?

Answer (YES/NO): NO